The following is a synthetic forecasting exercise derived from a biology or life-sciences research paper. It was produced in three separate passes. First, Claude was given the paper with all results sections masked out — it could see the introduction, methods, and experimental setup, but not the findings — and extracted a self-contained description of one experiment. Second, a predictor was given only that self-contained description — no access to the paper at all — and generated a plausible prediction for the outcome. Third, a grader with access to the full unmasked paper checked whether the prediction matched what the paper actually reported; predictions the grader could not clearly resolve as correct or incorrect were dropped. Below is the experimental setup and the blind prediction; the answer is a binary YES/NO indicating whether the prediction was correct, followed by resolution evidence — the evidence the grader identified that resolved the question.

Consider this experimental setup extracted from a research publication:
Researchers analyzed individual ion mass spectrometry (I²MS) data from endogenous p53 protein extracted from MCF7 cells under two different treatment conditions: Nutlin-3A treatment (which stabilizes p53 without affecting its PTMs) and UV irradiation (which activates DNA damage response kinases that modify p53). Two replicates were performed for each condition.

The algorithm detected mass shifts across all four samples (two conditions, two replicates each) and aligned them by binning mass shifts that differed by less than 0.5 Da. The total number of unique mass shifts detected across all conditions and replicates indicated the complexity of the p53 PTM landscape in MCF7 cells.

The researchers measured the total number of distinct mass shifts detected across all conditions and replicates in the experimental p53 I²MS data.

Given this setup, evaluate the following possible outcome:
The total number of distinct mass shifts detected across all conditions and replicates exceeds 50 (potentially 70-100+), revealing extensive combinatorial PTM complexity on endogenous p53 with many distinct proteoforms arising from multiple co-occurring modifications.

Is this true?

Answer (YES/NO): NO